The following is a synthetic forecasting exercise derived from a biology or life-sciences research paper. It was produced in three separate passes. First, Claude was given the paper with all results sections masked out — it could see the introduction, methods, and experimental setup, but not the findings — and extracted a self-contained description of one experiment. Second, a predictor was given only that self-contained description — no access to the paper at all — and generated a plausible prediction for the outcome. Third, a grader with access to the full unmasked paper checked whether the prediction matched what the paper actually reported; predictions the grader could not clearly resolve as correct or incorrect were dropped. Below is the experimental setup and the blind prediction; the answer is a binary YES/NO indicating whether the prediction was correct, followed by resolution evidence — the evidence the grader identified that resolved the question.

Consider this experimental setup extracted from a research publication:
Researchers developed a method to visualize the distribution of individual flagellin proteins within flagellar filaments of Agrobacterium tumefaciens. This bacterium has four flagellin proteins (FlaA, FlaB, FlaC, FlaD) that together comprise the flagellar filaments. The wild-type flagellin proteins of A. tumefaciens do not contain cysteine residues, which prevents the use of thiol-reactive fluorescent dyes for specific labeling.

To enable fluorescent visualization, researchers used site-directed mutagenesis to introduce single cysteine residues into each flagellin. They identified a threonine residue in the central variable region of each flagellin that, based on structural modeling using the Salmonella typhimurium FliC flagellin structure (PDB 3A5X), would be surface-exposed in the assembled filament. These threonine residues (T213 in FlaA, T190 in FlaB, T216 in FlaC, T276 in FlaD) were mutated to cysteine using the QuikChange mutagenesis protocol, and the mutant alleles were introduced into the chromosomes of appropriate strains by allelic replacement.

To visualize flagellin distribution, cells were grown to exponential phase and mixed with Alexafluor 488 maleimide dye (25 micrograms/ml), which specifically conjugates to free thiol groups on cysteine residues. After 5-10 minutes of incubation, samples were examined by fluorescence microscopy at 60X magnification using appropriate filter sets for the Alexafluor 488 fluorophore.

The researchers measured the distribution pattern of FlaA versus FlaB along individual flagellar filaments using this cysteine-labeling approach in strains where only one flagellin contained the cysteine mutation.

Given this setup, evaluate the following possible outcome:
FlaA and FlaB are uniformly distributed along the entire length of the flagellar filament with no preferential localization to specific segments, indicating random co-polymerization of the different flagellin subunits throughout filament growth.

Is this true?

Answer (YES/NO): NO